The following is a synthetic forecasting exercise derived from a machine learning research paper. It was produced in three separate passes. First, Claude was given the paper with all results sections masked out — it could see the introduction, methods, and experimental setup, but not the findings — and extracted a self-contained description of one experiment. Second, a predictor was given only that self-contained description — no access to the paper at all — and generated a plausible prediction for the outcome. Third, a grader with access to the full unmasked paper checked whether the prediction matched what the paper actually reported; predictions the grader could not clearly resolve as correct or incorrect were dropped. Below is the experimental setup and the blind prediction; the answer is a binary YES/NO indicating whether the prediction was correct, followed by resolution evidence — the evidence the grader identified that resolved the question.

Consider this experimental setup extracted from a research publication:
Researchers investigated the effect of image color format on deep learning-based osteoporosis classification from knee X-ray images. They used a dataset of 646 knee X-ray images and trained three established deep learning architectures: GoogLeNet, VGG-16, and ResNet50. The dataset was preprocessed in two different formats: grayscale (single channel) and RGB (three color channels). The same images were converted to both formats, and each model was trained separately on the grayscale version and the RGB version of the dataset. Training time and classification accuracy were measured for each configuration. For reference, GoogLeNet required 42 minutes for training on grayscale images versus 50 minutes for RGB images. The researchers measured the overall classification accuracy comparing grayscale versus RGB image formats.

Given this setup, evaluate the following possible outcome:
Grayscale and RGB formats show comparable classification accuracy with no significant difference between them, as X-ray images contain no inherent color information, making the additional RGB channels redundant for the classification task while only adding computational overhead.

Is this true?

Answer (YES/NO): NO